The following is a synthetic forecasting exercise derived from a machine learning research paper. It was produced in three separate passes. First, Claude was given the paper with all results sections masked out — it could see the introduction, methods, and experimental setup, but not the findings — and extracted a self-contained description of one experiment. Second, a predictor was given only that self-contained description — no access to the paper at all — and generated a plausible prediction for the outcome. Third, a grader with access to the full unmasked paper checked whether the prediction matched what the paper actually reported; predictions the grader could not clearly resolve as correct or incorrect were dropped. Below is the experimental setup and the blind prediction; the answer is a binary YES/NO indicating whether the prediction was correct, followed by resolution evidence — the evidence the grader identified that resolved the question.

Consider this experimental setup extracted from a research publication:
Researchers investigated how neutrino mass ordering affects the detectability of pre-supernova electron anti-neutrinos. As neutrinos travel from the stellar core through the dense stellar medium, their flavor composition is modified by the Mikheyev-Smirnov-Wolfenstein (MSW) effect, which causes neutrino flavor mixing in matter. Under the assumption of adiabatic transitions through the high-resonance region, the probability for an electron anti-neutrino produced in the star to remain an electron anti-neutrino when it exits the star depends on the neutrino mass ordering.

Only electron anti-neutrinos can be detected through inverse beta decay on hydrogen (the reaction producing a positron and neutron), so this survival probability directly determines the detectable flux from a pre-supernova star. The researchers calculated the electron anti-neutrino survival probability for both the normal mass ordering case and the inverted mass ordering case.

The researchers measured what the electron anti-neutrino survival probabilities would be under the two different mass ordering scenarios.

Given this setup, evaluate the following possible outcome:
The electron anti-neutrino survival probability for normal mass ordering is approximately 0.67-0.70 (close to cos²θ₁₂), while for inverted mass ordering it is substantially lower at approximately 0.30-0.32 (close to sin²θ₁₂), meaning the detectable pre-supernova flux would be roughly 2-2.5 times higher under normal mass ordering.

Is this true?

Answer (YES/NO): NO